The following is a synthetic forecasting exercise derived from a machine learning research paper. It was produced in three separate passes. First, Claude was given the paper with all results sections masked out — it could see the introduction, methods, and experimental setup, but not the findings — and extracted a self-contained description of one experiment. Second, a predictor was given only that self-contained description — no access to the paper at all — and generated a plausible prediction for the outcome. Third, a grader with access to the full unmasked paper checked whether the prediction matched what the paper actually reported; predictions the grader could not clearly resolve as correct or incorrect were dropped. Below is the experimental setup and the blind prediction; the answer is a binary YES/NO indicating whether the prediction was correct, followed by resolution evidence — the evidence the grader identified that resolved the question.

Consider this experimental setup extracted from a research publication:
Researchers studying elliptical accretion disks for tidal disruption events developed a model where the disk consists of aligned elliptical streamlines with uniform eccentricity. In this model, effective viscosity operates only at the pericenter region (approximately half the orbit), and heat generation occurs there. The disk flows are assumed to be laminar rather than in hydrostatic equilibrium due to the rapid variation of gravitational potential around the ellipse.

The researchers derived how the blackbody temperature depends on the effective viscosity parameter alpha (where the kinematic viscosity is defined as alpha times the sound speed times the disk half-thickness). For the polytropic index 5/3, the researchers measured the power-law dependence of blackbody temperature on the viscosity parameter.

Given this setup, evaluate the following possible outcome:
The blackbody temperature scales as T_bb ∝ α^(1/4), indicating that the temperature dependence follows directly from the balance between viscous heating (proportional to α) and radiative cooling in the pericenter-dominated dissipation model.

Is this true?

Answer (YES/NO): NO